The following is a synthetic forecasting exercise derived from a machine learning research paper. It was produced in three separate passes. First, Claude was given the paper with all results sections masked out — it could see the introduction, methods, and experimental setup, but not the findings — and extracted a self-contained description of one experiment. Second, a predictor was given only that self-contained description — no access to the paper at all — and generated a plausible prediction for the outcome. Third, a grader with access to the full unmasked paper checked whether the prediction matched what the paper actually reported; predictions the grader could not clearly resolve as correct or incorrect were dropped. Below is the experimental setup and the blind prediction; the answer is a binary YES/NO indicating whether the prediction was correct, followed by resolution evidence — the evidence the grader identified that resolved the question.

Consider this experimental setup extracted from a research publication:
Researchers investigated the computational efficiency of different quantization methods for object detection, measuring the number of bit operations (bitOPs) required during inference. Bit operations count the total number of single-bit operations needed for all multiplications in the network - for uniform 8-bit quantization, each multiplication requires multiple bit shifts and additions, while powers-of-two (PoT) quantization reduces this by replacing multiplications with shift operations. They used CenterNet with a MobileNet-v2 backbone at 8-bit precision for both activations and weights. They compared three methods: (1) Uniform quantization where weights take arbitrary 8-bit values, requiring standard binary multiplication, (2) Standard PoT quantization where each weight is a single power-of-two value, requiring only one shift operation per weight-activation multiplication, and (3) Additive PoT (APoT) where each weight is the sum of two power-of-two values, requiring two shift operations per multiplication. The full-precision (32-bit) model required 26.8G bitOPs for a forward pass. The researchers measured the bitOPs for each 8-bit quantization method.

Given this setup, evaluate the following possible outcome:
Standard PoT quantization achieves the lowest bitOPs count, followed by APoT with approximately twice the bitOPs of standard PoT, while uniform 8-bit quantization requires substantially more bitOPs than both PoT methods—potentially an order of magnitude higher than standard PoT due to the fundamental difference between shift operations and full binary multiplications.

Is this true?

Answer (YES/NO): YES